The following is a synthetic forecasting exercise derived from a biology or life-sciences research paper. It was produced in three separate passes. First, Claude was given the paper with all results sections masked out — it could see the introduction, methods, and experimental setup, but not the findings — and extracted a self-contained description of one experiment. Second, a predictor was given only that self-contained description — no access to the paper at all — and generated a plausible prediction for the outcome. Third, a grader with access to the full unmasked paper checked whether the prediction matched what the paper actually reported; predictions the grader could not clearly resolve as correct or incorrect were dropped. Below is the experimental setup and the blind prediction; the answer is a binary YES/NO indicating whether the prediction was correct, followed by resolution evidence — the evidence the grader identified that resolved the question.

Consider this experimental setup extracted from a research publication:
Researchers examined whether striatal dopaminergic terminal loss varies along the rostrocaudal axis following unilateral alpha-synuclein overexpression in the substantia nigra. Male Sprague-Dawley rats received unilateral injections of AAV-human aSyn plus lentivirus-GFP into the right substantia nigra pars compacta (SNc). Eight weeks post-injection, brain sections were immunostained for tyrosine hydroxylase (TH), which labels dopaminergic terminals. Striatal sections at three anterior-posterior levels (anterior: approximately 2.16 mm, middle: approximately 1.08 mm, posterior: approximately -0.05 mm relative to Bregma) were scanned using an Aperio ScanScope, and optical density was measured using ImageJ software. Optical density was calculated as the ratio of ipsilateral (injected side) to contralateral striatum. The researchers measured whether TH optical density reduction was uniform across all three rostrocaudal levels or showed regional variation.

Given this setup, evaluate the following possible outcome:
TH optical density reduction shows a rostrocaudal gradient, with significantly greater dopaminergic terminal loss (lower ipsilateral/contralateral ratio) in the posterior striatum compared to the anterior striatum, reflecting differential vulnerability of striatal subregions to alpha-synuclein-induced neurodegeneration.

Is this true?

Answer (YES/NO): NO